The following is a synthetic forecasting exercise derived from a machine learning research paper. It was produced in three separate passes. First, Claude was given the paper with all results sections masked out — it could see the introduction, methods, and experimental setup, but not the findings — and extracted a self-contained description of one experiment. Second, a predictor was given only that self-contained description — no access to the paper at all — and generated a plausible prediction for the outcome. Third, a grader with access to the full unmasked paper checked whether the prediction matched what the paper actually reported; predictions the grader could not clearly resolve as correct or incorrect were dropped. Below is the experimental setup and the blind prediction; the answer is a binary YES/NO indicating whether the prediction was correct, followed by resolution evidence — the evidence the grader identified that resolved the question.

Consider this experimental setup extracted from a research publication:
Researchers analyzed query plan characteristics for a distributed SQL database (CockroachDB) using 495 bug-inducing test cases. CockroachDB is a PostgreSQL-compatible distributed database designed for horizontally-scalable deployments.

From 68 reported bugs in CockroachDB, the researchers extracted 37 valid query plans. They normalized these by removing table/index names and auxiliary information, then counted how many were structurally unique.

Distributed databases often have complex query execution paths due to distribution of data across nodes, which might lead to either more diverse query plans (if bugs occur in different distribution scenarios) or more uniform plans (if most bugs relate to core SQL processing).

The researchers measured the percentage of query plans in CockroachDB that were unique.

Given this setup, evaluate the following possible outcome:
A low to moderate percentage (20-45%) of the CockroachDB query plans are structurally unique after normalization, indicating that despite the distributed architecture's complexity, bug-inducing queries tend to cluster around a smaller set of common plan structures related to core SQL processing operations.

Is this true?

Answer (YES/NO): NO